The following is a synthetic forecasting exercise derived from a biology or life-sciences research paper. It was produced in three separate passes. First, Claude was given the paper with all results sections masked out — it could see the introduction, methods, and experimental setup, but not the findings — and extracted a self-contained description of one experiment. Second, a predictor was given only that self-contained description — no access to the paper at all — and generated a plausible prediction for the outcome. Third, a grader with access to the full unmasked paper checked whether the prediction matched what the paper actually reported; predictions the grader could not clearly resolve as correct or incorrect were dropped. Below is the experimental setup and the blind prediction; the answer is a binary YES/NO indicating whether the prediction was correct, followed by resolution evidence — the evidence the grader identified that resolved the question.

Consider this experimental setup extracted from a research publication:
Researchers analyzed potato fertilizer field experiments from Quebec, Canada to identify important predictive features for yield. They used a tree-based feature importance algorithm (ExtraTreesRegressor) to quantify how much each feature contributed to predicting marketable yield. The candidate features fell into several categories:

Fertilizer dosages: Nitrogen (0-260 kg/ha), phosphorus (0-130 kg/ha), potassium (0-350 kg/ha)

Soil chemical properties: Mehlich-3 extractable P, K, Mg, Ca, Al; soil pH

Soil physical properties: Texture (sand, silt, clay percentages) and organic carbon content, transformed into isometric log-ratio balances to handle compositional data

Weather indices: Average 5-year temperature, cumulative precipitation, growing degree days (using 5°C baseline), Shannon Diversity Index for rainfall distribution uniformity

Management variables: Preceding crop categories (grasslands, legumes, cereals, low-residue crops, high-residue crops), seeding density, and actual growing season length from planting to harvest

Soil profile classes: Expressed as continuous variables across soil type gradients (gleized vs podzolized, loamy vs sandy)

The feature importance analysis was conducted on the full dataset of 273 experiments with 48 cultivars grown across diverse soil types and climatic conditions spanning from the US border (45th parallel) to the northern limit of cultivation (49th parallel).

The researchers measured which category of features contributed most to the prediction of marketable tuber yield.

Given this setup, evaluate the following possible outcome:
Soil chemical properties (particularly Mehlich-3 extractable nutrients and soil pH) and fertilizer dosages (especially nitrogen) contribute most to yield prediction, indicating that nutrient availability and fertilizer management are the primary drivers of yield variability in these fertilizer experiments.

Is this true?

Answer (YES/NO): NO